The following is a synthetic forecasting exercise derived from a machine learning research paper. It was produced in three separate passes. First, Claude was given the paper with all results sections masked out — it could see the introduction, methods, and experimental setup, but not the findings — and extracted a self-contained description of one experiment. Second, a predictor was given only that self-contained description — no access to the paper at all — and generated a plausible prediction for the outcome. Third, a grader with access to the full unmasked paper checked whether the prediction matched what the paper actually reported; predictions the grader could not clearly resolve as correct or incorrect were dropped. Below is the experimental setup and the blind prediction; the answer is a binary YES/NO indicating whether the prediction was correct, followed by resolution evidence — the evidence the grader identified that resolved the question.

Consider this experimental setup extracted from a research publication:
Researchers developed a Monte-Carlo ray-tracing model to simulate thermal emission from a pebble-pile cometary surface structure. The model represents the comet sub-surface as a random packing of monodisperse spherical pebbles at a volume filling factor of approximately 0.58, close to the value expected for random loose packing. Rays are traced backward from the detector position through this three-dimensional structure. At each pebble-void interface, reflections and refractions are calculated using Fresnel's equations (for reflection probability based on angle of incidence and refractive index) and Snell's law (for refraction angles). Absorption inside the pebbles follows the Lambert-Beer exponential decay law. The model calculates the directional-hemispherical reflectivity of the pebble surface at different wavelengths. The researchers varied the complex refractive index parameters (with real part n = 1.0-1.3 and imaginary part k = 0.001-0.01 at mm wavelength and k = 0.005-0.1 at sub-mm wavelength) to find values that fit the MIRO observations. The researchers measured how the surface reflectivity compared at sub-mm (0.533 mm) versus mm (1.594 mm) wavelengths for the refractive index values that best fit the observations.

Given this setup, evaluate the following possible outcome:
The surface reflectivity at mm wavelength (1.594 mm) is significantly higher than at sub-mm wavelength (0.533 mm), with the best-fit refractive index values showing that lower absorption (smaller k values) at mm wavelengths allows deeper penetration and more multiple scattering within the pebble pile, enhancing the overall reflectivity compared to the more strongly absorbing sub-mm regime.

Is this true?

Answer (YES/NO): YES